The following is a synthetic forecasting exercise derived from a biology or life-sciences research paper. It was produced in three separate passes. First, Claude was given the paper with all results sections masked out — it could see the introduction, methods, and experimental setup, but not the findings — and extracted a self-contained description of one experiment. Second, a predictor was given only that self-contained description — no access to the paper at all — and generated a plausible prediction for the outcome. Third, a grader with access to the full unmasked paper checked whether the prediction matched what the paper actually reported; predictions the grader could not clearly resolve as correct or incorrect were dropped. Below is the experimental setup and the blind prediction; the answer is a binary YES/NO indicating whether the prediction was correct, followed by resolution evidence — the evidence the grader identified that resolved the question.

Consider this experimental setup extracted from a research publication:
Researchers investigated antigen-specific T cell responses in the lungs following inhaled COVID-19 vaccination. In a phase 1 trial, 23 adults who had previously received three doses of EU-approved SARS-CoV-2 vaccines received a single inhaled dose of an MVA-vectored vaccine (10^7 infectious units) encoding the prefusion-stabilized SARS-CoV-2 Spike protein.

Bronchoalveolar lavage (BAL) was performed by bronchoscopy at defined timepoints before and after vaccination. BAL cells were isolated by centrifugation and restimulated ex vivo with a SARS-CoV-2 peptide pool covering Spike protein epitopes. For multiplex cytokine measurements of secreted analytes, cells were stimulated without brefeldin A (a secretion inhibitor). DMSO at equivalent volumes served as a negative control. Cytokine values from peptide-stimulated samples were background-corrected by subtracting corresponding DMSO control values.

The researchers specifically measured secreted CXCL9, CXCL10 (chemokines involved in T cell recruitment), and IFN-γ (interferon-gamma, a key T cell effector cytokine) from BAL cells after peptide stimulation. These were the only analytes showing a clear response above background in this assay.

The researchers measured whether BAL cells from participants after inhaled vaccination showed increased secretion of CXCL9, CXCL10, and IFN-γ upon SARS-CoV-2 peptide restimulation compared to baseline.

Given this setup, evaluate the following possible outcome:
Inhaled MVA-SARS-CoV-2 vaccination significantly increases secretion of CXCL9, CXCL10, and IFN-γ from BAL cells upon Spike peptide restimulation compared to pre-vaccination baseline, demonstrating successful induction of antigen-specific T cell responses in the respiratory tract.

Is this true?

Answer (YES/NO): YES